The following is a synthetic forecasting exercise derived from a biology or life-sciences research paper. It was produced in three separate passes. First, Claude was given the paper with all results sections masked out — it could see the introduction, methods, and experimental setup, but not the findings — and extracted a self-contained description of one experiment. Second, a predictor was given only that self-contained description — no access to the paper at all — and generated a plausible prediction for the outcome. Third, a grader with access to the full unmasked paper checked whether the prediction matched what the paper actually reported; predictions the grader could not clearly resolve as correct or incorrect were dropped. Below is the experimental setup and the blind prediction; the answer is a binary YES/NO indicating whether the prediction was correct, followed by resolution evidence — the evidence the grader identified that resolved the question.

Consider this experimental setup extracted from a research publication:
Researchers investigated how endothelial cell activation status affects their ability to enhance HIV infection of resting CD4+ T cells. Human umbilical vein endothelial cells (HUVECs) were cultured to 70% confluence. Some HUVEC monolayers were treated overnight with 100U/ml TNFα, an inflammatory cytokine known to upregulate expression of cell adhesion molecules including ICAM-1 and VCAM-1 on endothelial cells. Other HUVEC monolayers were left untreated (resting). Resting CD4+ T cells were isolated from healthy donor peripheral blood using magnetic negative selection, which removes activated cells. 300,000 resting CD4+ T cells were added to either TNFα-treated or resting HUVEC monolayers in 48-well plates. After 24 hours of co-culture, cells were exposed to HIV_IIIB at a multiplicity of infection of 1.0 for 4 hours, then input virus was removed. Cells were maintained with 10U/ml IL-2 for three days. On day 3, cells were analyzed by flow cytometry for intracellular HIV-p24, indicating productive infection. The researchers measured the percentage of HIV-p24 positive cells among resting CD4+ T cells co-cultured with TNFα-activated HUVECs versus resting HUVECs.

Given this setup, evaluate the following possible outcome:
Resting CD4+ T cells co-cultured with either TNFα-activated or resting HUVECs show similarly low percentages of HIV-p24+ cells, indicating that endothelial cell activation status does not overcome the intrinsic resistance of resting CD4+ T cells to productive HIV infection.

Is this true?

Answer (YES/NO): NO